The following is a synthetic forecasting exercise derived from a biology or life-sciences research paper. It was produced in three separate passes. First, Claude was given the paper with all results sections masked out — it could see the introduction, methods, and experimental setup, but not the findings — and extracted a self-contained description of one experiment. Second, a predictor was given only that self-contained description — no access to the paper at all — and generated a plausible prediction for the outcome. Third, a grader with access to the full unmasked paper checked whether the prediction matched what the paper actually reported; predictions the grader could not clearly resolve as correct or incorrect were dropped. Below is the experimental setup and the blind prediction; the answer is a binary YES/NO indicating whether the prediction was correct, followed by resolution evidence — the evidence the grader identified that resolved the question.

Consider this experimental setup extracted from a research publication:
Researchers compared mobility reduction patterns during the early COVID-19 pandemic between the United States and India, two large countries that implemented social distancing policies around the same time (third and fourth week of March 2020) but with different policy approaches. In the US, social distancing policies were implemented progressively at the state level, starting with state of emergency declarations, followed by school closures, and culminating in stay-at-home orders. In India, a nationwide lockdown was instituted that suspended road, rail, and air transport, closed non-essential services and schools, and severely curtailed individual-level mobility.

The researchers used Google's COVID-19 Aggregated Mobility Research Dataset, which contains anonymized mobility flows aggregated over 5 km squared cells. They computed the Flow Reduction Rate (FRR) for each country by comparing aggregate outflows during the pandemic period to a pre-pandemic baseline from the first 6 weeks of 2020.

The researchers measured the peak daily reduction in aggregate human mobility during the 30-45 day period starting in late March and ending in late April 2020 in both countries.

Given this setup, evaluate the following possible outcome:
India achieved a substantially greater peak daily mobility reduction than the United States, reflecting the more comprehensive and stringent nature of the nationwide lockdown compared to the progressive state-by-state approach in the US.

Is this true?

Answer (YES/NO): YES